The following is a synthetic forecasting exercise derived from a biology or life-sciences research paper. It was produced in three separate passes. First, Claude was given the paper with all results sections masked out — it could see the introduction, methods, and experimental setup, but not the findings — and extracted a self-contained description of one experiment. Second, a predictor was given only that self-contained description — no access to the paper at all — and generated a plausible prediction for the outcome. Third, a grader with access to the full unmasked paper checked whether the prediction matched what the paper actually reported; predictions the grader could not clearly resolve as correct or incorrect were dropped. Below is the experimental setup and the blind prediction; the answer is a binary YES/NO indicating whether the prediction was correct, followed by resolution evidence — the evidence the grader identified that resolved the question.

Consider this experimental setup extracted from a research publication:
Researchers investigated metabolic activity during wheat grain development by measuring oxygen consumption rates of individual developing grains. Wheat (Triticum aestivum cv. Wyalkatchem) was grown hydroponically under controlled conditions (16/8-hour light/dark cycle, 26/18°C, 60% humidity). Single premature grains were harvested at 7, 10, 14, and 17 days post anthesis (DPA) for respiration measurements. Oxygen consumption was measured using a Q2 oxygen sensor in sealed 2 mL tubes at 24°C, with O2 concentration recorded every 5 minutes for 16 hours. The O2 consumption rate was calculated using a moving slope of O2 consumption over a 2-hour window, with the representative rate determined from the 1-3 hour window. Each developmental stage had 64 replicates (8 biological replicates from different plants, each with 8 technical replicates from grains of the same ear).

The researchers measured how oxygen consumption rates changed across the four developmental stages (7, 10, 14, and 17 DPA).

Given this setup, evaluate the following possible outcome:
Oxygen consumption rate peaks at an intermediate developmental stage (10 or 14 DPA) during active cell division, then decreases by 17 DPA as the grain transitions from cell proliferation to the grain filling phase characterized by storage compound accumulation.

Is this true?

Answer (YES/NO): NO